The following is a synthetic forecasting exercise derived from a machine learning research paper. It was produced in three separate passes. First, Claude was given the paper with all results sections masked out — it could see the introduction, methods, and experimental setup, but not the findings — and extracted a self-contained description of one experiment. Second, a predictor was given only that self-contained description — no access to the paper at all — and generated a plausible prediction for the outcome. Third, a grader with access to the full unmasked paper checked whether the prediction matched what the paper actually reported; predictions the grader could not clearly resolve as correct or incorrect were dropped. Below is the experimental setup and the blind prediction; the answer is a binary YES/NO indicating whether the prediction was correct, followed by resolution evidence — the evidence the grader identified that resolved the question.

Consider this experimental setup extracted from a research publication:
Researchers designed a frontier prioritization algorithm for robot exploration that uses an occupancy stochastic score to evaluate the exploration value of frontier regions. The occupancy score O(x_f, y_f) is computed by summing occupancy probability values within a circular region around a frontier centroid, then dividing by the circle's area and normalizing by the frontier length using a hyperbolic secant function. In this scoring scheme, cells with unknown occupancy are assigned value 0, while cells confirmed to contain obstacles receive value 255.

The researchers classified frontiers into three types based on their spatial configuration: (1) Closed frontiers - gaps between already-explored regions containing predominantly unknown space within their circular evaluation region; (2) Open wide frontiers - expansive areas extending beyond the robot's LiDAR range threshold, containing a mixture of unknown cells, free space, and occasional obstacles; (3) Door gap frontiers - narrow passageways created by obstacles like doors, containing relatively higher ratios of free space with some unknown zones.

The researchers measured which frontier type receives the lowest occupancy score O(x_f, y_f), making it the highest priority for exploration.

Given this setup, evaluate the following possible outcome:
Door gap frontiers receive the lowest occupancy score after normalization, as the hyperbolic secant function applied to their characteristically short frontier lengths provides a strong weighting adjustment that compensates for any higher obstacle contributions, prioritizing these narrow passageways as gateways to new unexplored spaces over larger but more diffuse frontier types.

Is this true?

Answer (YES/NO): NO